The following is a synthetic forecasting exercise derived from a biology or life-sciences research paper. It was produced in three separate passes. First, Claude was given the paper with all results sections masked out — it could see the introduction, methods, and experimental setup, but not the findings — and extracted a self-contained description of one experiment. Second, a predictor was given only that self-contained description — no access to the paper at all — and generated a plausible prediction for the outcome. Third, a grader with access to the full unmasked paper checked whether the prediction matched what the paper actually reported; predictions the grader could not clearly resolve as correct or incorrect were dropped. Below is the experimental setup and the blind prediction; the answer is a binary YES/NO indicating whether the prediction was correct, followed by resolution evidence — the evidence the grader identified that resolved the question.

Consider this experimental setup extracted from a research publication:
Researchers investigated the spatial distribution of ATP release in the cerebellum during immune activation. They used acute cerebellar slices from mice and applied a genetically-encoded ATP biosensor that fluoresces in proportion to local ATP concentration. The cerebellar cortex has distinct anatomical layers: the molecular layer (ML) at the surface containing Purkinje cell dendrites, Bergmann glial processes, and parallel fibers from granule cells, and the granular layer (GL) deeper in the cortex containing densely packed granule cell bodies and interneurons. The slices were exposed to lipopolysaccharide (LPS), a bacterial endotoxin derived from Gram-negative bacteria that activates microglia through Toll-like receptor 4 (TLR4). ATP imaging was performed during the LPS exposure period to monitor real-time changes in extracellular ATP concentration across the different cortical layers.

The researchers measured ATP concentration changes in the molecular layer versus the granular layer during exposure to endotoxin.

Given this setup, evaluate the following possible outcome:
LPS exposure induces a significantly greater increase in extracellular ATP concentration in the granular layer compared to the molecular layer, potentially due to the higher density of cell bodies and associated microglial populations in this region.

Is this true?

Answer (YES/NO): NO